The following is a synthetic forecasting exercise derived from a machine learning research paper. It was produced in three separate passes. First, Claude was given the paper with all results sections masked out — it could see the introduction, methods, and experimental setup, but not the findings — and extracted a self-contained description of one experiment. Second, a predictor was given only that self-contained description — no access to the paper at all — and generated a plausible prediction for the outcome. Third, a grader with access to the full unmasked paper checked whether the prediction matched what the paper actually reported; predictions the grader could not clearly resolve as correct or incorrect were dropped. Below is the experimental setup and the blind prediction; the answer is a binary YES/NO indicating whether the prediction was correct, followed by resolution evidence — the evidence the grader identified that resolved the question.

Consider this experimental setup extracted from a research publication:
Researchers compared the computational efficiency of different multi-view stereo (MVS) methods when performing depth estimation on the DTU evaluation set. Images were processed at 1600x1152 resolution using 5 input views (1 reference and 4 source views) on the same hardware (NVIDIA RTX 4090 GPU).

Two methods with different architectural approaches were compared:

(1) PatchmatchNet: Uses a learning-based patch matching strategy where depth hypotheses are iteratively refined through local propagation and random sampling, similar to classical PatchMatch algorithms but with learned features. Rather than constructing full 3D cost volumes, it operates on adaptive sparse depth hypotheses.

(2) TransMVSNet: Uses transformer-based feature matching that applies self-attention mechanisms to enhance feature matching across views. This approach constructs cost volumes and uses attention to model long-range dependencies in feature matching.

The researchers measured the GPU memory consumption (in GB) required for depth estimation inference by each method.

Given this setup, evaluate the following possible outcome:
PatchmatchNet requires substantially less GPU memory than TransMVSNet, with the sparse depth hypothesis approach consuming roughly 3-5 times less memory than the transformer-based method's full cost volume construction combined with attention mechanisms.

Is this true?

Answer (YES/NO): NO